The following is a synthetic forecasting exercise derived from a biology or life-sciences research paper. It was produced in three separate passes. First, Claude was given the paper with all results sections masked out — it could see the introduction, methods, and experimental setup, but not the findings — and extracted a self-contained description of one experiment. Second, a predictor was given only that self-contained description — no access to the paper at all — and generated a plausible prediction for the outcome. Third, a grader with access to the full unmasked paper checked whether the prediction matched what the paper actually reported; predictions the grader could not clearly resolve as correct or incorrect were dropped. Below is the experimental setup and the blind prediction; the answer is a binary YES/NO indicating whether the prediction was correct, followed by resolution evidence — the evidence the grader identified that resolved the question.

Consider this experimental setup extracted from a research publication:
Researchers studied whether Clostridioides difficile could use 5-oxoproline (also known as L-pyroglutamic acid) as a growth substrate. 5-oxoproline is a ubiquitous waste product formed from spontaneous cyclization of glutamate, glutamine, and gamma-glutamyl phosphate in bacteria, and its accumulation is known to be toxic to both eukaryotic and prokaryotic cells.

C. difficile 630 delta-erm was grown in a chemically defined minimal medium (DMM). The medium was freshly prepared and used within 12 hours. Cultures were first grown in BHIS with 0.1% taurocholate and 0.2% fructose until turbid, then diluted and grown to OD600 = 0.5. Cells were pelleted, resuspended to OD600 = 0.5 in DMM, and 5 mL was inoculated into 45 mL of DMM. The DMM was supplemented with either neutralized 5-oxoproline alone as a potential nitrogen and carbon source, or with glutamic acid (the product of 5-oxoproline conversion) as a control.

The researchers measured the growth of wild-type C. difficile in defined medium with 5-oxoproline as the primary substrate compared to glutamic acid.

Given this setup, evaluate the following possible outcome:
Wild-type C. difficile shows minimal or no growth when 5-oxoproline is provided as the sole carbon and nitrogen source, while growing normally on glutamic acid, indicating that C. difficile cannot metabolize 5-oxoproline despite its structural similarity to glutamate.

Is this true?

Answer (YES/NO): NO